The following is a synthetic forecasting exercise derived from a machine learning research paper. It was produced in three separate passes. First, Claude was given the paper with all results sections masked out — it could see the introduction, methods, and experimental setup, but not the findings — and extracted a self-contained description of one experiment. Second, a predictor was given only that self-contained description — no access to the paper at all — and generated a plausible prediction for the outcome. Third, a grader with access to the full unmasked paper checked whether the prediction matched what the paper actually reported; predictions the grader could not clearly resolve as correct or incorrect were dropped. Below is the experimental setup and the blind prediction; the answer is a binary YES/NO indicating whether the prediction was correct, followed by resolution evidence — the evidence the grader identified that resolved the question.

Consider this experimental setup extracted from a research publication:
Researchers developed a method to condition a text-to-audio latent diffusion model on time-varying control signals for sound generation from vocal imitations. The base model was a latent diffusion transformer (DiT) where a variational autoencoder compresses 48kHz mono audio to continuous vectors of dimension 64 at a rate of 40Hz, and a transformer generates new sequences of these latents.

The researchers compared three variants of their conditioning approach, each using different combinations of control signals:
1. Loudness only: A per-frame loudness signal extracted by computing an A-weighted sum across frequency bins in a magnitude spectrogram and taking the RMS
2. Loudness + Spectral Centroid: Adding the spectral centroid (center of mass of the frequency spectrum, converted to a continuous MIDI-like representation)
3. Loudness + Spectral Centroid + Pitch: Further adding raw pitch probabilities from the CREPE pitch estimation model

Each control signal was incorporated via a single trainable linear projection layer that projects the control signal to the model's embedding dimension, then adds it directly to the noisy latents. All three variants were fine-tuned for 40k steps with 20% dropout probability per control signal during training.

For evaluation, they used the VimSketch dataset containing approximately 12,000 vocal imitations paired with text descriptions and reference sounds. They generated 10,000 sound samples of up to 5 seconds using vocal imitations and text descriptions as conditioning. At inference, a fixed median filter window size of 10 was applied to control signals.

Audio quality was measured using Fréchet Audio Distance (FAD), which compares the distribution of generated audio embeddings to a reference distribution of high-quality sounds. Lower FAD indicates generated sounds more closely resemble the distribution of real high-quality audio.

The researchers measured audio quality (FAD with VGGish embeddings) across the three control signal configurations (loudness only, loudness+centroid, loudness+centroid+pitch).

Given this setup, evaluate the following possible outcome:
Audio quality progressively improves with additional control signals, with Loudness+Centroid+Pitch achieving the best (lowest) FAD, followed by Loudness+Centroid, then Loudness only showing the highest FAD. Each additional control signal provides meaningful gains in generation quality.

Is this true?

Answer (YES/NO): NO